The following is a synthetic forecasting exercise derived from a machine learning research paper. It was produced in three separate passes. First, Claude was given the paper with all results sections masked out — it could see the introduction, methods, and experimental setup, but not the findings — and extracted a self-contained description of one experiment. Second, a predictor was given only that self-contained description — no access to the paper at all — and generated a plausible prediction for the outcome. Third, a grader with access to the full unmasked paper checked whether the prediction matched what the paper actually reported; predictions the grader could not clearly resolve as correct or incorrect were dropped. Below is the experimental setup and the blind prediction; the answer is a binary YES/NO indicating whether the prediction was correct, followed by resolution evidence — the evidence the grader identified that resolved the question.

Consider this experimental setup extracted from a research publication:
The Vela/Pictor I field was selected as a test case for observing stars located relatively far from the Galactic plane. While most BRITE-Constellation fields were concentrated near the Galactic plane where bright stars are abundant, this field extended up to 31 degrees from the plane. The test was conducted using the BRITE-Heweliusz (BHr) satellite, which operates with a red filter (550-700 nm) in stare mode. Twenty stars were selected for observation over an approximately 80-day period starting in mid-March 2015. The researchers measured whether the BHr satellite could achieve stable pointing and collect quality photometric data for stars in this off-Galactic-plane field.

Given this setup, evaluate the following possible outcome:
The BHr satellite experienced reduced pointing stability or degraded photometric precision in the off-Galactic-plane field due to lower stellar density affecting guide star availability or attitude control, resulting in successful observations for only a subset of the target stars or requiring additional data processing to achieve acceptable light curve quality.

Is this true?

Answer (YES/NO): NO